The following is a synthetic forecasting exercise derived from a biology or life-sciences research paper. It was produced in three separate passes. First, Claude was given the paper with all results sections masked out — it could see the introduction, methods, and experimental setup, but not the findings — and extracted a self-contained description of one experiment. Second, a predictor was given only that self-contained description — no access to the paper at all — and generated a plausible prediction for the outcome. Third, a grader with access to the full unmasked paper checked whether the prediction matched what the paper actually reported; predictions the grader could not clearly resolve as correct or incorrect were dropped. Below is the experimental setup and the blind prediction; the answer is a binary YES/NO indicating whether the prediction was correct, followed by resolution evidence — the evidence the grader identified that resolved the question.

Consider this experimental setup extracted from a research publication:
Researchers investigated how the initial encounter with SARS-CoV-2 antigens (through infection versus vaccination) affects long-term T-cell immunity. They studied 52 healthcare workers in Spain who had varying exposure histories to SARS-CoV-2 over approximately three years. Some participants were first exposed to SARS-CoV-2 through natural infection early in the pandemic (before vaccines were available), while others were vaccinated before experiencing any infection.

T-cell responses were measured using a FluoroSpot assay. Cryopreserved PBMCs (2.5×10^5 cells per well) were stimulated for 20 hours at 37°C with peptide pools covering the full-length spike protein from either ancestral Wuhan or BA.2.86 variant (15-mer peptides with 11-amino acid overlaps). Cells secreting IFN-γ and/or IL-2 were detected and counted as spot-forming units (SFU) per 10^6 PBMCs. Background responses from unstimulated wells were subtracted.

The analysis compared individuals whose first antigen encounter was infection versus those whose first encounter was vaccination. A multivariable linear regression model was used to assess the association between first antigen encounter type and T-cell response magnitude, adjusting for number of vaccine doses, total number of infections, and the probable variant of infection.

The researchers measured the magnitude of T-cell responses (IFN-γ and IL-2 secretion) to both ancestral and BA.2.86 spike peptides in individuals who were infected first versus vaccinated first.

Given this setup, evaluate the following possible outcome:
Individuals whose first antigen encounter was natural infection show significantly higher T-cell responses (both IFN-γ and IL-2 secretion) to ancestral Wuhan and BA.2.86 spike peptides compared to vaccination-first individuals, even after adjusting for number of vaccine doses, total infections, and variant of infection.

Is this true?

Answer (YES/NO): YES